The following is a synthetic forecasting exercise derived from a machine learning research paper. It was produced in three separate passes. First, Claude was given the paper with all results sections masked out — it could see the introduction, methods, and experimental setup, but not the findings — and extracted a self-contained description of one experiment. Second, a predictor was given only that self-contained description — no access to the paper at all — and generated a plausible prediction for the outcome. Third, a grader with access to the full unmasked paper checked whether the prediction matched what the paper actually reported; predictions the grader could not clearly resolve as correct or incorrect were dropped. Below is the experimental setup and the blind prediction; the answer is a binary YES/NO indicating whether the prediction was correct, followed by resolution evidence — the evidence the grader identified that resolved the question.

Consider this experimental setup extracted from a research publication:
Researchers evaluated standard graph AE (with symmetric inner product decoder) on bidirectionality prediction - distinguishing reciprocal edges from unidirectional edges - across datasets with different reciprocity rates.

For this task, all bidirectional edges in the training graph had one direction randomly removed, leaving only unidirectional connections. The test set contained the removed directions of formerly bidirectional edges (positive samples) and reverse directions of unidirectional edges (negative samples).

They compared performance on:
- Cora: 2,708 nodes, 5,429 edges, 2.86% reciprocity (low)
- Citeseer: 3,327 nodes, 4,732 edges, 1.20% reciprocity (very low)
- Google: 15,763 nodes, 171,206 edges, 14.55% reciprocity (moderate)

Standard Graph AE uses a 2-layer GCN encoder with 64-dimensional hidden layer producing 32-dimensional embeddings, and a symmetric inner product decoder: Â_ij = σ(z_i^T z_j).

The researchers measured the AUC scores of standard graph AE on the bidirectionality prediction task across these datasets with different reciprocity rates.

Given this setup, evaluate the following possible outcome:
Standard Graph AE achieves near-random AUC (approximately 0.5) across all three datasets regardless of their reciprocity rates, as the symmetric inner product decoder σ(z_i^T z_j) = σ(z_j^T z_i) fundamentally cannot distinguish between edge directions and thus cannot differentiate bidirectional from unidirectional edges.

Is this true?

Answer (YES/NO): NO